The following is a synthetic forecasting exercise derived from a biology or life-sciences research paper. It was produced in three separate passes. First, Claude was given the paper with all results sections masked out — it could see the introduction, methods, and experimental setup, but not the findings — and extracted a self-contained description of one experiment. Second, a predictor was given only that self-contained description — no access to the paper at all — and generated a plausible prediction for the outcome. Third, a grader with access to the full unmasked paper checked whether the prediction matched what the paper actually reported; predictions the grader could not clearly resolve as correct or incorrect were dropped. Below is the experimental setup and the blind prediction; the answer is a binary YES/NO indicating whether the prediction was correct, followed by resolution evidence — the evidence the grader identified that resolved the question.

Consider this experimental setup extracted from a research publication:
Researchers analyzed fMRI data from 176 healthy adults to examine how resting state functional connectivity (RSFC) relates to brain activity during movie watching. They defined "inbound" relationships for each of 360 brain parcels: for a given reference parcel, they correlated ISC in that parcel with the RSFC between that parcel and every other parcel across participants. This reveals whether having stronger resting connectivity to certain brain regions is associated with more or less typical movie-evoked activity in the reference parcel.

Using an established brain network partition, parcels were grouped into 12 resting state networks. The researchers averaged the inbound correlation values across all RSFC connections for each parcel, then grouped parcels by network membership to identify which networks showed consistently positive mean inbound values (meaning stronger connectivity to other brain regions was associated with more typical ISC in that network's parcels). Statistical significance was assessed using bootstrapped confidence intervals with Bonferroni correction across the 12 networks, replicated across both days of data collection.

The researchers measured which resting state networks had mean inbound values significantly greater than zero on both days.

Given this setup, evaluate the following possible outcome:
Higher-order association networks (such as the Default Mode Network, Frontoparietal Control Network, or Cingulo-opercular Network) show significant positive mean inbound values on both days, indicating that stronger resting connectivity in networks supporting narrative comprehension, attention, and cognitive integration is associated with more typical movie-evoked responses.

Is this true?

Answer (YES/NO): NO